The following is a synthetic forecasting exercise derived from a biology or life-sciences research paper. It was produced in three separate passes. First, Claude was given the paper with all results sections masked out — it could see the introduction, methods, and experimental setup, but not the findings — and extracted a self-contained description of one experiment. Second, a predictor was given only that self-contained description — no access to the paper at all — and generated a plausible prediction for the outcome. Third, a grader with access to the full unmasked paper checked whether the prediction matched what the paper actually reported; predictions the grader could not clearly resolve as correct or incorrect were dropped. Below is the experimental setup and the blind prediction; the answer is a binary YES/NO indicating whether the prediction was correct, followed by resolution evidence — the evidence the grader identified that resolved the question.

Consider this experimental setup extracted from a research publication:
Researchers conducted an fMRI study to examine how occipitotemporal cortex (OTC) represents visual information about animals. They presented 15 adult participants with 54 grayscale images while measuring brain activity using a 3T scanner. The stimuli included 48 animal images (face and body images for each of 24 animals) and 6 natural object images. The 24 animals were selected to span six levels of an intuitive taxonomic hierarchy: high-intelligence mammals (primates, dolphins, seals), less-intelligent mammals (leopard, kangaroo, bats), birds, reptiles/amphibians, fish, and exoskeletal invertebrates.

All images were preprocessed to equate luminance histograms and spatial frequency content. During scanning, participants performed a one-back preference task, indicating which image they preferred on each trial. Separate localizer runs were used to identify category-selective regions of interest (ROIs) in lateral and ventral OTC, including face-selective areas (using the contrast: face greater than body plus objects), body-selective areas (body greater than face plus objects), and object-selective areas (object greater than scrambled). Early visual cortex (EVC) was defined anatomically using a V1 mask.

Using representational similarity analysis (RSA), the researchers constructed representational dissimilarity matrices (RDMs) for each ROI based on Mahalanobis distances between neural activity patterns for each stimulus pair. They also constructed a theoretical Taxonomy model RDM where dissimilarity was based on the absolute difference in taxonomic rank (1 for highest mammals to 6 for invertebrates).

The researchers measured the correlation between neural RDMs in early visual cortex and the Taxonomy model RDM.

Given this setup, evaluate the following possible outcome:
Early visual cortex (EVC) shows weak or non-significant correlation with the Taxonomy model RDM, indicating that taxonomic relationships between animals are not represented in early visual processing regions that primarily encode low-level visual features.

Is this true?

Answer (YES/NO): YES